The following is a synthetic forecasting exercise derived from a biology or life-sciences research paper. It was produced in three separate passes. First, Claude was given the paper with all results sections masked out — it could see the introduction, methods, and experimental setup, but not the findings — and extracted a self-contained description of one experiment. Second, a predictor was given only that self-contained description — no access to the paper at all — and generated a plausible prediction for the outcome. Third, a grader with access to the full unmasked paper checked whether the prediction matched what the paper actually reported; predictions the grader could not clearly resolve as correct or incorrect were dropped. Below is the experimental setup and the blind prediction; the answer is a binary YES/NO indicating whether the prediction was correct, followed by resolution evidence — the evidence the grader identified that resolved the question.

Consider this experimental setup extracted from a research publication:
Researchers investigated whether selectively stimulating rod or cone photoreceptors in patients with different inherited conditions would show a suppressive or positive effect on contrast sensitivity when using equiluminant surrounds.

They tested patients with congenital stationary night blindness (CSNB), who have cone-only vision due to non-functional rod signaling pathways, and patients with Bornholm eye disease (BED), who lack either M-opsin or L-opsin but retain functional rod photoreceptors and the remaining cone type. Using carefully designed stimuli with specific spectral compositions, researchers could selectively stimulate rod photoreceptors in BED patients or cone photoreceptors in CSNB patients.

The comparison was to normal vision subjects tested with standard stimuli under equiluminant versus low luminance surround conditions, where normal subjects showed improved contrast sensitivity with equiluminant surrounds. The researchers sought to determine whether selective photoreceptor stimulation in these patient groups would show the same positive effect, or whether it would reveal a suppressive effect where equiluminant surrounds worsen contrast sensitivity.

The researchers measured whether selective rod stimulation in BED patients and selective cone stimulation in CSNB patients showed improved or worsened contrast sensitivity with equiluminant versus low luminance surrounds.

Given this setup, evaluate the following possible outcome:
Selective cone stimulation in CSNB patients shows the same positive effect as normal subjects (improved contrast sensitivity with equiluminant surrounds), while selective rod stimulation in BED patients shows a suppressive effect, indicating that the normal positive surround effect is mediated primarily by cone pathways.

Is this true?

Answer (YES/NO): NO